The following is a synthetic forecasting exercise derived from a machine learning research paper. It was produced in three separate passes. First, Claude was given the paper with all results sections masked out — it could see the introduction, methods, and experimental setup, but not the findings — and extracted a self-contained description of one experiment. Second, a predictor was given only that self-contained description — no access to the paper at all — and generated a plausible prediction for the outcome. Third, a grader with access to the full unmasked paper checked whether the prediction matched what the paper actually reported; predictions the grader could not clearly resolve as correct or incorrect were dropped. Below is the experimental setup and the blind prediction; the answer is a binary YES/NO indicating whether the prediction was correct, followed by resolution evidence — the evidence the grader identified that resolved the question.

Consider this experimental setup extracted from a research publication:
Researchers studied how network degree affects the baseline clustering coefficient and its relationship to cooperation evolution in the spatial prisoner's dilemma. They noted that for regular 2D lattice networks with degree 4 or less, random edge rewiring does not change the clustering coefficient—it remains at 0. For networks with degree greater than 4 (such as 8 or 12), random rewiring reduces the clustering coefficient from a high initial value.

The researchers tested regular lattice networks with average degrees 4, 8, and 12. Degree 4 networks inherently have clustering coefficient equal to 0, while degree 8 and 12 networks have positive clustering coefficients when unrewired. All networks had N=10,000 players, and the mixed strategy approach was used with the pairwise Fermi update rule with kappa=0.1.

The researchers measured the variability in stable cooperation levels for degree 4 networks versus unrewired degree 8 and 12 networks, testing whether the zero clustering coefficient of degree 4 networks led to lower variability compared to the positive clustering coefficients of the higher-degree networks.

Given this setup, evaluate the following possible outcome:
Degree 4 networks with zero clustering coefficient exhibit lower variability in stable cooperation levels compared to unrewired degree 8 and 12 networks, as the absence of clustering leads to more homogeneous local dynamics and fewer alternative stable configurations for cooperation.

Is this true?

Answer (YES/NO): YES